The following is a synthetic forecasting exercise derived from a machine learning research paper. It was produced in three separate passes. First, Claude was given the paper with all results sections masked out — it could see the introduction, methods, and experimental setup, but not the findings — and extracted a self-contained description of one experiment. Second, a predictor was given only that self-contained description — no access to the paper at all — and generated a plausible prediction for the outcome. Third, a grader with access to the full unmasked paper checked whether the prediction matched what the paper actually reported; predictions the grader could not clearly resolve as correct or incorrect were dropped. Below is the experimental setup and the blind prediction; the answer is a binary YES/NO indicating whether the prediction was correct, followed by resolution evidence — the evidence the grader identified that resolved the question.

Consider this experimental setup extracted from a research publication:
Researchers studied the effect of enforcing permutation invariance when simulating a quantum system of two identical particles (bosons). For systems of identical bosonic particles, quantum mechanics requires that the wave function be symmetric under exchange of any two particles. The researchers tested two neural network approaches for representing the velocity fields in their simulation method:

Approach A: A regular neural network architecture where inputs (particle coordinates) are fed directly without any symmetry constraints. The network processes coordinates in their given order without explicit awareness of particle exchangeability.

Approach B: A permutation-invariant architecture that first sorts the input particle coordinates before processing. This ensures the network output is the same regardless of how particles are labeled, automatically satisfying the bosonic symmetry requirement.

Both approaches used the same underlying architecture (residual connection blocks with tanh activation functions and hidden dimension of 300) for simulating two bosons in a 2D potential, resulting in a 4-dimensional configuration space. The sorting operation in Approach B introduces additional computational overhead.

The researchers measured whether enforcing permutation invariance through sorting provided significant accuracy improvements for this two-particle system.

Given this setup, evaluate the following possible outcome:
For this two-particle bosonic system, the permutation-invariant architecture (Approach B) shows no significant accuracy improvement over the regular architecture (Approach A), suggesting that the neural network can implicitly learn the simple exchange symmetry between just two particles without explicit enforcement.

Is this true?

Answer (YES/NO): YES